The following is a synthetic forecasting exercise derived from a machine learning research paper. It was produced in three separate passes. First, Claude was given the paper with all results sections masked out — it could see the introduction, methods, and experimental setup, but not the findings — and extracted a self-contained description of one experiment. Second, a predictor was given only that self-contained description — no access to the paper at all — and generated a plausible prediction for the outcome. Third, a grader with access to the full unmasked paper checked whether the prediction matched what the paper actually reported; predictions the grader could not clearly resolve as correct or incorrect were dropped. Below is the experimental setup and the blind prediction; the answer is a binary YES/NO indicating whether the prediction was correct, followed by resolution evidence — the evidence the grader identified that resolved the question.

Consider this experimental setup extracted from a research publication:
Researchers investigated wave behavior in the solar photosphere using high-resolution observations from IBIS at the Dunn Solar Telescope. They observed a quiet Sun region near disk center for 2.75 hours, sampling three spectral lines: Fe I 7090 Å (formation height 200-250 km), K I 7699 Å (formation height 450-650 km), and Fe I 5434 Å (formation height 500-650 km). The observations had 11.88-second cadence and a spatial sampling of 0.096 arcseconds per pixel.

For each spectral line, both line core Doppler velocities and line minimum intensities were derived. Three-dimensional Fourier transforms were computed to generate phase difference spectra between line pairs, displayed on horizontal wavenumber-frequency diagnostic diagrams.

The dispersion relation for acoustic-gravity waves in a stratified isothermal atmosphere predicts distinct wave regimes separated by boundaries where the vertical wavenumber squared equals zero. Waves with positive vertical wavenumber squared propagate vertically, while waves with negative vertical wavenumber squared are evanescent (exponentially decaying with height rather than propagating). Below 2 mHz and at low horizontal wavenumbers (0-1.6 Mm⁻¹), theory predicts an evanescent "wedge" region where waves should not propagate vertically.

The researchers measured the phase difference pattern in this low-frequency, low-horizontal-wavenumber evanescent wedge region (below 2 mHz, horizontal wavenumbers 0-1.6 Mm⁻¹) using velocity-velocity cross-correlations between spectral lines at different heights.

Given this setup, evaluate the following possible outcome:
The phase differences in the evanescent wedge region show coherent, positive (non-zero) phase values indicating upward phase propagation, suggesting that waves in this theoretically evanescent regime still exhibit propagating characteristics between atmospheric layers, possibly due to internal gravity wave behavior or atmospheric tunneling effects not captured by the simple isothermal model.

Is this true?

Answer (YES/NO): NO